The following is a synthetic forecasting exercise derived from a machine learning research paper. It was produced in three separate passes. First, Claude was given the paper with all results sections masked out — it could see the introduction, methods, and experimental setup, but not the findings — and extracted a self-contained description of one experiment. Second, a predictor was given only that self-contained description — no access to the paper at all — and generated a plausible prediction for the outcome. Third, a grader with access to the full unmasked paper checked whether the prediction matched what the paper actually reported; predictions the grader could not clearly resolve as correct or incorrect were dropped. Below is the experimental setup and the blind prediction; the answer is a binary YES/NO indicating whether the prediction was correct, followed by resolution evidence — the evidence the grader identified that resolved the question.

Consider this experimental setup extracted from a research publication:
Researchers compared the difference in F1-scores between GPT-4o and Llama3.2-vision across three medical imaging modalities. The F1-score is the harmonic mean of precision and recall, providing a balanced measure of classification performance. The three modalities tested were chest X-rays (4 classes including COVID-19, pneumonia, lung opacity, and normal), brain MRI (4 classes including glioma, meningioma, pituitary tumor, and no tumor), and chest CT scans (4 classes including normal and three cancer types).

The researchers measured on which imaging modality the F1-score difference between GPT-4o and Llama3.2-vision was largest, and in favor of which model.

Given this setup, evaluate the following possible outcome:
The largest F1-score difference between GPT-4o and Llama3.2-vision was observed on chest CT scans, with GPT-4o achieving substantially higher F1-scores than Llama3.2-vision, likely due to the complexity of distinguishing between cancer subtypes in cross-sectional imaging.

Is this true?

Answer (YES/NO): NO